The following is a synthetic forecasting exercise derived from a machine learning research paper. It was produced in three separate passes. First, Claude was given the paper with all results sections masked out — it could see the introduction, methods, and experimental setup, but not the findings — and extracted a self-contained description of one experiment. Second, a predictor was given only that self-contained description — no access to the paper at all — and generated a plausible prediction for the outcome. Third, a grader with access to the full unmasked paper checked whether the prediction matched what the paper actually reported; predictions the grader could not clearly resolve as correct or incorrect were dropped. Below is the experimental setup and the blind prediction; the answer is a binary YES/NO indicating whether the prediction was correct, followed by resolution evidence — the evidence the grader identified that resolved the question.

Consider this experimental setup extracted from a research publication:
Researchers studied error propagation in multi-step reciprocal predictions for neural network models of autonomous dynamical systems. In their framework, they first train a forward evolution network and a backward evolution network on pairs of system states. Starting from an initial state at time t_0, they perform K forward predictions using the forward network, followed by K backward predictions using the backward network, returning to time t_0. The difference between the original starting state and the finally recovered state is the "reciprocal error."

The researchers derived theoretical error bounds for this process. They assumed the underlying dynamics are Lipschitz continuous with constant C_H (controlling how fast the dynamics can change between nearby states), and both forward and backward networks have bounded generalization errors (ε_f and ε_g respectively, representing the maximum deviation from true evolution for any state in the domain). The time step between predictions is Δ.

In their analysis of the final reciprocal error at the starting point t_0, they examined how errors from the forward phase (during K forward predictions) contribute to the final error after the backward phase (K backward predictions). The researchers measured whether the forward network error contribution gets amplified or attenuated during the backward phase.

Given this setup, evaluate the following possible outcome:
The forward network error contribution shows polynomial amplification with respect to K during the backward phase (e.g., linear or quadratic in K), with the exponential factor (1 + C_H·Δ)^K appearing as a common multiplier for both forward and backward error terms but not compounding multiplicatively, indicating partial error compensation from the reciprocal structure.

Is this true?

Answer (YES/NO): NO